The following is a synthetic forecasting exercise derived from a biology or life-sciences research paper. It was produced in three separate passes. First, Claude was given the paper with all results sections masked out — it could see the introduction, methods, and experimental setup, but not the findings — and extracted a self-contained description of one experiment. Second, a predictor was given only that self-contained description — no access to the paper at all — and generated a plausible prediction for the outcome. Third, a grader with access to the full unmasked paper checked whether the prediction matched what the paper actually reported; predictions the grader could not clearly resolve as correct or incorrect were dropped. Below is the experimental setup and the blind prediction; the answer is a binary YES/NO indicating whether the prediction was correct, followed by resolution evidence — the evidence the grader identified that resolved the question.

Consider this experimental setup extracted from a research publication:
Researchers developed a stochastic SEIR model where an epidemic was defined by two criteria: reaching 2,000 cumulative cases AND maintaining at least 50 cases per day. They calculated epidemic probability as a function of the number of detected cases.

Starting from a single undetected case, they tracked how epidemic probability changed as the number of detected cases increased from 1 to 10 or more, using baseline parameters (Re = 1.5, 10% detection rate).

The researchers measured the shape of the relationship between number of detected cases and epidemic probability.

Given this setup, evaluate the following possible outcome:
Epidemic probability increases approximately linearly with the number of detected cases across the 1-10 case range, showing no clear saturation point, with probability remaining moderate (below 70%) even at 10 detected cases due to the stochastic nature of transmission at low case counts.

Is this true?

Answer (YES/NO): NO